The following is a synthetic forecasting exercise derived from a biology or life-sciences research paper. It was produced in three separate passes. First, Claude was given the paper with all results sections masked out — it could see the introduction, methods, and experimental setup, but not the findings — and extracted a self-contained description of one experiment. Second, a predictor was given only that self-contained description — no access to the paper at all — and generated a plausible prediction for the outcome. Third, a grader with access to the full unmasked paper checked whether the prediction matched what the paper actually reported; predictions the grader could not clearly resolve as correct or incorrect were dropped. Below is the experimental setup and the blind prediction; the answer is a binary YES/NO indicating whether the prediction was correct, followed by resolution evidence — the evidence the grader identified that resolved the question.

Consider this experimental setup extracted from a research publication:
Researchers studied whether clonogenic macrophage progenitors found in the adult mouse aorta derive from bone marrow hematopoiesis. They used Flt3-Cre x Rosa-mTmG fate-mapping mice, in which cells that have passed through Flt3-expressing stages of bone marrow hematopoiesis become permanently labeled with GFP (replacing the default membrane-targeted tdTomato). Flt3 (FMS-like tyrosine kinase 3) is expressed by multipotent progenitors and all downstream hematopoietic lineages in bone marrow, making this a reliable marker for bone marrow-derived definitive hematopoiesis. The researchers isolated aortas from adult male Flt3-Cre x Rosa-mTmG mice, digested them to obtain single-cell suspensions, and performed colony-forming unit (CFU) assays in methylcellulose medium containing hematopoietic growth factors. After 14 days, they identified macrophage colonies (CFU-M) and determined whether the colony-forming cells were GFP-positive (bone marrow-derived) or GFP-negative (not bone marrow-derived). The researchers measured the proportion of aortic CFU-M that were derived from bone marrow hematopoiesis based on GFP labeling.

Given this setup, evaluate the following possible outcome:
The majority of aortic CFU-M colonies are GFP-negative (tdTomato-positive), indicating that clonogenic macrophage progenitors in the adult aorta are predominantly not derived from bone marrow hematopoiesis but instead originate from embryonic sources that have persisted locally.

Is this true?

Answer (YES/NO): YES